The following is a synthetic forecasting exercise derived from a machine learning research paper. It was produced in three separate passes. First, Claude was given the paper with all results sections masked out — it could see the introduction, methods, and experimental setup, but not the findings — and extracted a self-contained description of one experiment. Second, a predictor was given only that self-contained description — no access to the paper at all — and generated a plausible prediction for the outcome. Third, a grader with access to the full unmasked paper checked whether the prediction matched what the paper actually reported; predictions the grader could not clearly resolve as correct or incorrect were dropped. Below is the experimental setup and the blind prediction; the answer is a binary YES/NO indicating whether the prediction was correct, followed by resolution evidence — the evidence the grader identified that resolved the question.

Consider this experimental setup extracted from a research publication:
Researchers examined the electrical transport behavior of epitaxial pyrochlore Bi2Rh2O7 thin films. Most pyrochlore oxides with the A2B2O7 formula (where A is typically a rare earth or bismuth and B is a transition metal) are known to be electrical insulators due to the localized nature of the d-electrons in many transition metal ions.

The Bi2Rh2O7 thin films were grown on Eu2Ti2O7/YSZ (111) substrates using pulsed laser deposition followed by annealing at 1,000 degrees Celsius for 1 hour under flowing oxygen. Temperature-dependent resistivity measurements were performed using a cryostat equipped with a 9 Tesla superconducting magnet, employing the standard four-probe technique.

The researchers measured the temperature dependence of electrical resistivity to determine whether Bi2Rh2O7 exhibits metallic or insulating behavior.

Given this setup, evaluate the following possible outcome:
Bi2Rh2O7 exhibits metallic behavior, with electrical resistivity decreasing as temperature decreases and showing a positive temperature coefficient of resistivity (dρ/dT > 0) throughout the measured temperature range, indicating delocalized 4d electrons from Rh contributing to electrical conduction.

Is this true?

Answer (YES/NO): NO